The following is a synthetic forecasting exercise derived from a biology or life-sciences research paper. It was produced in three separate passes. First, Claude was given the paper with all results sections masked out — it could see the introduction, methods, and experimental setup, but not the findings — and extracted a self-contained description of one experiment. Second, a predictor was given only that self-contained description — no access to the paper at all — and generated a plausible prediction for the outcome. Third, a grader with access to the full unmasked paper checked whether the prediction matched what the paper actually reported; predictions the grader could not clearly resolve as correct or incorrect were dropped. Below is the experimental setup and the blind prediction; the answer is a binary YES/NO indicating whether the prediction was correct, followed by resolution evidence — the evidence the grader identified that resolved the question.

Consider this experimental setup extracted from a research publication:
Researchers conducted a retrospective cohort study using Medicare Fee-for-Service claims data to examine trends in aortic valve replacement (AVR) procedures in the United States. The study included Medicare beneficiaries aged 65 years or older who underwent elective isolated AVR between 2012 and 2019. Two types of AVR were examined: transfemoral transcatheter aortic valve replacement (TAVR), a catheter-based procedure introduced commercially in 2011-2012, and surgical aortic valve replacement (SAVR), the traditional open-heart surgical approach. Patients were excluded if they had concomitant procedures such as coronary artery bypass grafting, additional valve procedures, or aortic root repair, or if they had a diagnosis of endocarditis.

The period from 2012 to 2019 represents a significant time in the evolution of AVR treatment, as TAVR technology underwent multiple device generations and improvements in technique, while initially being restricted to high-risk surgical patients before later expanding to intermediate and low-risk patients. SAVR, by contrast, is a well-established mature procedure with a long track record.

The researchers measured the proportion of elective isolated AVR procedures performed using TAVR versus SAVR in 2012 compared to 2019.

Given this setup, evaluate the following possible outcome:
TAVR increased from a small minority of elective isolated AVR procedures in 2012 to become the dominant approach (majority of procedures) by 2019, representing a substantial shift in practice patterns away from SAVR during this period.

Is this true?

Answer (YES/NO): YES